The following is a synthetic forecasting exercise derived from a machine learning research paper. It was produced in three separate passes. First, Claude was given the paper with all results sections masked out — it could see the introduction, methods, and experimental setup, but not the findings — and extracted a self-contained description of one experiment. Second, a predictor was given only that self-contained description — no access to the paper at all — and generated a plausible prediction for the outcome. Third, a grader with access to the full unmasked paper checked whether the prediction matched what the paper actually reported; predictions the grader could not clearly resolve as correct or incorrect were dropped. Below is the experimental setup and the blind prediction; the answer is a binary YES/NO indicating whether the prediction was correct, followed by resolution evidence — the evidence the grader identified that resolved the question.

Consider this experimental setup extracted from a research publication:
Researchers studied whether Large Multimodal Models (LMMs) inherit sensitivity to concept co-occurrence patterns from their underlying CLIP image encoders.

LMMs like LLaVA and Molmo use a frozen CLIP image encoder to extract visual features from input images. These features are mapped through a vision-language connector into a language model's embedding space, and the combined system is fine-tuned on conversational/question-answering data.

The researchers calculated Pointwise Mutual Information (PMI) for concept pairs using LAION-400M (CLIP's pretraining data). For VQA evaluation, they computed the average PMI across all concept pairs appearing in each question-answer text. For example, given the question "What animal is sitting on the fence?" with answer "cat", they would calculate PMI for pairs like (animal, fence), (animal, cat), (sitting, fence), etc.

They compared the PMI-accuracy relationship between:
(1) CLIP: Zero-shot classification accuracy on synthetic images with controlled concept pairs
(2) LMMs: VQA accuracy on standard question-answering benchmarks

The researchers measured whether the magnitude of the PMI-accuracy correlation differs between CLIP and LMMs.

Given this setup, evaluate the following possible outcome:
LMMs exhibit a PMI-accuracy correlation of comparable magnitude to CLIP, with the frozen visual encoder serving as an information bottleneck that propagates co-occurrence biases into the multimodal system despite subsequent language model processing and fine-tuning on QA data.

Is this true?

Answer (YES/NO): YES